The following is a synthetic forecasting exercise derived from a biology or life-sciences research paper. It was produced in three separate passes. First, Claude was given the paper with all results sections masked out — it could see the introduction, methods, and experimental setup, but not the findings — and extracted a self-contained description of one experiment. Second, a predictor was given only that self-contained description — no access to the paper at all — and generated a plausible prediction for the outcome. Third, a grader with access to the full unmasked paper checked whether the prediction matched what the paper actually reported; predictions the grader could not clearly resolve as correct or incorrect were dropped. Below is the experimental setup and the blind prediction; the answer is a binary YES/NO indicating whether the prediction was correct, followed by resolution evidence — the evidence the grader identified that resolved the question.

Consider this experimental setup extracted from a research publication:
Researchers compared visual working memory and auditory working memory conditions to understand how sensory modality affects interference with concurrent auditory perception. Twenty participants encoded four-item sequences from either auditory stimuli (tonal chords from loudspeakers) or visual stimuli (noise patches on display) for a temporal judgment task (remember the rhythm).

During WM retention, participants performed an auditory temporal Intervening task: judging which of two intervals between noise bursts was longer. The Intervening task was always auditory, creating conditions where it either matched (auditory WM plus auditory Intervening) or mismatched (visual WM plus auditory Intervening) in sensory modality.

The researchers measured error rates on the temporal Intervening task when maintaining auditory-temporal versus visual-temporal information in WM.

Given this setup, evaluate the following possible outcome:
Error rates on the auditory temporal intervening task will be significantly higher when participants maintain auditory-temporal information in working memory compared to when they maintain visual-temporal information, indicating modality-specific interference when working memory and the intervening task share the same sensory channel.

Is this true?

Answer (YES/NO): YES